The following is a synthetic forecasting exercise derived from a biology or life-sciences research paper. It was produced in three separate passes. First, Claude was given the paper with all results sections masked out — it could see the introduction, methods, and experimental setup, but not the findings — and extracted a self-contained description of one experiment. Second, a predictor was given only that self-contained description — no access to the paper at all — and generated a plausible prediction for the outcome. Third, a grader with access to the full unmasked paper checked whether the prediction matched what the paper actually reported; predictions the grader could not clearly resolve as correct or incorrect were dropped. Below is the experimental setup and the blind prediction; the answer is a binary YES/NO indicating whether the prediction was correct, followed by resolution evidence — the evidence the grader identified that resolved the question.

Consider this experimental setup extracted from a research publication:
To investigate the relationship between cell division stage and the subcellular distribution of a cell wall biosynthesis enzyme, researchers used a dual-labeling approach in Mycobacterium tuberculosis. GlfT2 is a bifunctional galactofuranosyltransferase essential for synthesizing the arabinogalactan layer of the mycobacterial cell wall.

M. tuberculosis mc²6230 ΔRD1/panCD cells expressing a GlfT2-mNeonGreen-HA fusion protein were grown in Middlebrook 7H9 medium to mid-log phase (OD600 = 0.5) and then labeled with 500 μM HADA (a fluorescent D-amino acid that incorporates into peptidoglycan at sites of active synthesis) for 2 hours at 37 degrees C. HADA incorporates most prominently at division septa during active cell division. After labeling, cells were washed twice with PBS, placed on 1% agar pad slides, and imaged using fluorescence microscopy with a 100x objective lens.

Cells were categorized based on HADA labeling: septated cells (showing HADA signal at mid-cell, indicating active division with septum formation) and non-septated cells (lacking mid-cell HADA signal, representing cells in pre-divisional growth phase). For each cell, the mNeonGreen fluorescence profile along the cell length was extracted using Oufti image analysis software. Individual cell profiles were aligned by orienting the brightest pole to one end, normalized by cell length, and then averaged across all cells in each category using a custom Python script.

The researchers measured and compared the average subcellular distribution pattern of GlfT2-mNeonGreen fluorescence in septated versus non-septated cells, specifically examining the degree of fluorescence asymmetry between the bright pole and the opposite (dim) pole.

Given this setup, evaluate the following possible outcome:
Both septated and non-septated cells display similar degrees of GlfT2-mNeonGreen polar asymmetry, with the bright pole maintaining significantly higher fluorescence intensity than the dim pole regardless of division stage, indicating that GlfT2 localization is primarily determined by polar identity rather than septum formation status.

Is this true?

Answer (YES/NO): YES